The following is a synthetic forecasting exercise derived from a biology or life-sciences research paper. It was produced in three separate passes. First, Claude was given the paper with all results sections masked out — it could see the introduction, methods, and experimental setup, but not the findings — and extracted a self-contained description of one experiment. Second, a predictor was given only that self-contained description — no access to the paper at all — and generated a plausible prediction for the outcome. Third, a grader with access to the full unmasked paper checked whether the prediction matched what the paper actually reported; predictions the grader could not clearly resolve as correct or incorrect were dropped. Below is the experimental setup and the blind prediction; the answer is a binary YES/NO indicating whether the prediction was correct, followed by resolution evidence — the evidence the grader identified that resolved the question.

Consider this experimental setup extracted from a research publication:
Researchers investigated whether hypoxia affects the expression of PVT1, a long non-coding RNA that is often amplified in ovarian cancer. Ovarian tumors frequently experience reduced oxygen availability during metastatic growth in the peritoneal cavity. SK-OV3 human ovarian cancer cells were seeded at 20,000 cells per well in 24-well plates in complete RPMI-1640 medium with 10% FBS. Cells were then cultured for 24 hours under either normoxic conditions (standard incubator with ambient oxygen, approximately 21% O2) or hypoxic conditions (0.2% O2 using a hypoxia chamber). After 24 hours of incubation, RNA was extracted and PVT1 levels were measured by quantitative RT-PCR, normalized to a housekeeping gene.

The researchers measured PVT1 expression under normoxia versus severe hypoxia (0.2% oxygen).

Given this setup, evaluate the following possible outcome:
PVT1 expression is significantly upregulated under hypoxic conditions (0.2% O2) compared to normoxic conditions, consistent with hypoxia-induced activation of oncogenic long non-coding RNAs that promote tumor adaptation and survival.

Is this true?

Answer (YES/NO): NO